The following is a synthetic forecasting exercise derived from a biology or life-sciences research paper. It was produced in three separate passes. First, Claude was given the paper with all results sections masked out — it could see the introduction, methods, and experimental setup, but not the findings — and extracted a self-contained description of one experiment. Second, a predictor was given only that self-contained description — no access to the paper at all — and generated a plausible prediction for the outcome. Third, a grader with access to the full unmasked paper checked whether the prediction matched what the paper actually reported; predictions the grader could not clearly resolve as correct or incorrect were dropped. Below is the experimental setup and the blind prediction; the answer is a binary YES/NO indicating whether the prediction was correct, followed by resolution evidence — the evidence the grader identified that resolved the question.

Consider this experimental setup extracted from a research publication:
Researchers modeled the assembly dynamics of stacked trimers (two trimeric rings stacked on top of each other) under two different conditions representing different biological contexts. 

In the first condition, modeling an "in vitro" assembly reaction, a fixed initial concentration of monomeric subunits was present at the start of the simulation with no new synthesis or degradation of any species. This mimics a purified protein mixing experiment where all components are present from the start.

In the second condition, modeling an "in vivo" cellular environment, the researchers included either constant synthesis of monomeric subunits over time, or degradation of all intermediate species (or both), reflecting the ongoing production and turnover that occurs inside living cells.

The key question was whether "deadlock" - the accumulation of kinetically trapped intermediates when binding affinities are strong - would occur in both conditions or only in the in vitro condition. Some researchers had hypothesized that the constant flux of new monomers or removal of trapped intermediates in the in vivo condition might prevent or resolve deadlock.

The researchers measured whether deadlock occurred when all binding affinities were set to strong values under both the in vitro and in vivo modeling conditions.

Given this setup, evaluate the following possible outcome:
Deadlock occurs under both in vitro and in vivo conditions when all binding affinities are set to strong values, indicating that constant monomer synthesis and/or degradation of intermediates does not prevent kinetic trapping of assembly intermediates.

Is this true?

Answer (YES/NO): YES